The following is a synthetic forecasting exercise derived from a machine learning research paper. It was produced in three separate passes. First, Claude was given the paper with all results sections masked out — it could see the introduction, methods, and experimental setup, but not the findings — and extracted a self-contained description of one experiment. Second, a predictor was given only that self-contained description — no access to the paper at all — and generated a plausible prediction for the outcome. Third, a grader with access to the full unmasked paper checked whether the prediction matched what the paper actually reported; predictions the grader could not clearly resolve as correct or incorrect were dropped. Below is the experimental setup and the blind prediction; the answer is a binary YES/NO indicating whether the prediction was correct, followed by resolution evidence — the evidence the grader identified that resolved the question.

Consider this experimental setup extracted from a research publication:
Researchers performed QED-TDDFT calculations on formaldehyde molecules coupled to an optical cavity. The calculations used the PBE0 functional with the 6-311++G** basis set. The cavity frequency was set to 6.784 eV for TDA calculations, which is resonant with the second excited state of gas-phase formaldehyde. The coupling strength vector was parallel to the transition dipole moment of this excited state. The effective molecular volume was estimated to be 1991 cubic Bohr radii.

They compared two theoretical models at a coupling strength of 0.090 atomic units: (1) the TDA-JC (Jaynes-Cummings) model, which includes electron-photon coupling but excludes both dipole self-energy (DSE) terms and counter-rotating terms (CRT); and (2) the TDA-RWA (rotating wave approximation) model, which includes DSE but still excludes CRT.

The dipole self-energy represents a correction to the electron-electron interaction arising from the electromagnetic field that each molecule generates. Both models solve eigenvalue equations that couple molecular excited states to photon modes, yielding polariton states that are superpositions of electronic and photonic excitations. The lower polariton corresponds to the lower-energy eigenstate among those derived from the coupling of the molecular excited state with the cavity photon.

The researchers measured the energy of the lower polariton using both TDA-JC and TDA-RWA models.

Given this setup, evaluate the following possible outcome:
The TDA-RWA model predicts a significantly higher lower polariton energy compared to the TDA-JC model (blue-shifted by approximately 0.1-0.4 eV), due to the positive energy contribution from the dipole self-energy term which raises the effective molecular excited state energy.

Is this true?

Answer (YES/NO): NO